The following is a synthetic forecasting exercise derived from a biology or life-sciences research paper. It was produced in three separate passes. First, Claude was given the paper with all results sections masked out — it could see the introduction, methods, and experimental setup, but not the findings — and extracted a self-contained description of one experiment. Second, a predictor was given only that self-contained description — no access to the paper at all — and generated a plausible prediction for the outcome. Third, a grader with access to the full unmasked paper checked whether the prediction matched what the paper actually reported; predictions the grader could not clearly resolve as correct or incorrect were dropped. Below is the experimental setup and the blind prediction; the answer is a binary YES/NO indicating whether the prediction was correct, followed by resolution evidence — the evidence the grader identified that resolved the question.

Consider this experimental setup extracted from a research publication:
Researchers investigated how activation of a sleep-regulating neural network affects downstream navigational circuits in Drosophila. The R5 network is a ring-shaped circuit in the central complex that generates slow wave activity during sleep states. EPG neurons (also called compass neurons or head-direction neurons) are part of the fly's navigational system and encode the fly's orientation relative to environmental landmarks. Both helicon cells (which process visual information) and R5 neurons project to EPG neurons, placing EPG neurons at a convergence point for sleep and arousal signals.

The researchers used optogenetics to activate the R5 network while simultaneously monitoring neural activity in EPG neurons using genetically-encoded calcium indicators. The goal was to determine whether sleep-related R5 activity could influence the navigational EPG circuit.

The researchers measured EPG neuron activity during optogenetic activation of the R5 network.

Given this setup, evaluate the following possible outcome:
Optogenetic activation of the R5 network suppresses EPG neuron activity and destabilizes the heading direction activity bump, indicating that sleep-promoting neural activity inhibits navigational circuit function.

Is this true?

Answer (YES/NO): NO